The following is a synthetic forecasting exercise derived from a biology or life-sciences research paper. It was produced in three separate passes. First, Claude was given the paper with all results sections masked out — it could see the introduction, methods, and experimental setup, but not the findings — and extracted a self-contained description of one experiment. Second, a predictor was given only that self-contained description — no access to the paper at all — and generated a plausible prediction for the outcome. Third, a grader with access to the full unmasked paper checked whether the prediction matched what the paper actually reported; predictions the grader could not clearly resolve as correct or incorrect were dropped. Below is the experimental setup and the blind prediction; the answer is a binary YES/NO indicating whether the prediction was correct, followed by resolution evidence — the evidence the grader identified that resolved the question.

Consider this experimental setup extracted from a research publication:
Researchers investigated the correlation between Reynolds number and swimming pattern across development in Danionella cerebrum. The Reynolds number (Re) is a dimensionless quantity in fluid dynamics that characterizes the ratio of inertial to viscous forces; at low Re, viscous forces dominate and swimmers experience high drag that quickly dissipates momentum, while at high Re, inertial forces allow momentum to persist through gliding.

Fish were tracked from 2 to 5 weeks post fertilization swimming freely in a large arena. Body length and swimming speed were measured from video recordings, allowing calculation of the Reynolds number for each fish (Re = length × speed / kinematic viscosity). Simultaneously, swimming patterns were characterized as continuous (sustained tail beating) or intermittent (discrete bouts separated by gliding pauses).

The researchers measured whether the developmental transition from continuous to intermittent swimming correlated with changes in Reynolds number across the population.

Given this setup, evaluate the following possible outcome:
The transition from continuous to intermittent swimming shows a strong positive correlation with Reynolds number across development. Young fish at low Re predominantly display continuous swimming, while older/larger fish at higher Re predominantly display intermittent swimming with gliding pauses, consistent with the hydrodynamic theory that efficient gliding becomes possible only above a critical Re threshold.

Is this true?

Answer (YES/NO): YES